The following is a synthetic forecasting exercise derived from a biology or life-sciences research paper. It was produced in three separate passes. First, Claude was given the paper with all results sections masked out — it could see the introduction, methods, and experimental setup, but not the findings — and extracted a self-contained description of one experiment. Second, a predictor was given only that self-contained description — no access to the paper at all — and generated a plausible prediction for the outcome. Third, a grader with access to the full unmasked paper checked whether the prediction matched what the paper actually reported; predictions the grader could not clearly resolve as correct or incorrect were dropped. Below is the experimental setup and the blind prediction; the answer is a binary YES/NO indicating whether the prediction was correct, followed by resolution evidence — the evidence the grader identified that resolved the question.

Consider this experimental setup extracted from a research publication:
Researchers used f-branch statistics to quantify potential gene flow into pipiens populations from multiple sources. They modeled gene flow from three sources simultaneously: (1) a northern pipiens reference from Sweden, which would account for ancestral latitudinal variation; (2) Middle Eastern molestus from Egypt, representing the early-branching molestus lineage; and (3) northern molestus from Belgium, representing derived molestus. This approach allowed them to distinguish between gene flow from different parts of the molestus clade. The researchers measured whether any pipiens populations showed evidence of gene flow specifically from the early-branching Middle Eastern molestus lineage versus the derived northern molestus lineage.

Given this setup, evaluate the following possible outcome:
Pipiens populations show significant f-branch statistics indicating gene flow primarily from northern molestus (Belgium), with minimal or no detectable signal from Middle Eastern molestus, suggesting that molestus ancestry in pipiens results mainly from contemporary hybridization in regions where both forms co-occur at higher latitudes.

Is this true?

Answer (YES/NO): YES